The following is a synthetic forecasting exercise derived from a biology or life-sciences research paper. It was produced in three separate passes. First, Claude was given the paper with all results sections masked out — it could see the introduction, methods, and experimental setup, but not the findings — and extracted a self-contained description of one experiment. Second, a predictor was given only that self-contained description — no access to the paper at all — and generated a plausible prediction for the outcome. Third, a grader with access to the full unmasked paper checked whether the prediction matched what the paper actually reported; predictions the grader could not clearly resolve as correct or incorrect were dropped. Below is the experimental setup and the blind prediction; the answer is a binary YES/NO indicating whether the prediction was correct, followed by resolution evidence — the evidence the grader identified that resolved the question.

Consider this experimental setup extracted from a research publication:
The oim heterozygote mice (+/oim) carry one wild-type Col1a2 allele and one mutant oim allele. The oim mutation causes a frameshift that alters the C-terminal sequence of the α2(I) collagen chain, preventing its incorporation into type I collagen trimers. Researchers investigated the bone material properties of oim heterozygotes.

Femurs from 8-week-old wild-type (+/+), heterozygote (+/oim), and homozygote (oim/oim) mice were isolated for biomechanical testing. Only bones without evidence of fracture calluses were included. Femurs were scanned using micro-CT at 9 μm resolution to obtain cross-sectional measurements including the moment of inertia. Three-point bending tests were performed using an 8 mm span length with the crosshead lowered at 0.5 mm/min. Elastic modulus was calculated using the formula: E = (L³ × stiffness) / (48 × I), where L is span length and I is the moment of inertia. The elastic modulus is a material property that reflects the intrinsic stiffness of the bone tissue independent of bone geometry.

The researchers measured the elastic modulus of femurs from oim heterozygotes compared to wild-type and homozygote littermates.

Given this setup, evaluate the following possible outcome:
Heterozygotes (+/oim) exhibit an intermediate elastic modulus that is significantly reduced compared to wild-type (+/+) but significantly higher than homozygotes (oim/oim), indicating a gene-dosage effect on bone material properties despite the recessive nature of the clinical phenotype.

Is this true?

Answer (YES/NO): NO